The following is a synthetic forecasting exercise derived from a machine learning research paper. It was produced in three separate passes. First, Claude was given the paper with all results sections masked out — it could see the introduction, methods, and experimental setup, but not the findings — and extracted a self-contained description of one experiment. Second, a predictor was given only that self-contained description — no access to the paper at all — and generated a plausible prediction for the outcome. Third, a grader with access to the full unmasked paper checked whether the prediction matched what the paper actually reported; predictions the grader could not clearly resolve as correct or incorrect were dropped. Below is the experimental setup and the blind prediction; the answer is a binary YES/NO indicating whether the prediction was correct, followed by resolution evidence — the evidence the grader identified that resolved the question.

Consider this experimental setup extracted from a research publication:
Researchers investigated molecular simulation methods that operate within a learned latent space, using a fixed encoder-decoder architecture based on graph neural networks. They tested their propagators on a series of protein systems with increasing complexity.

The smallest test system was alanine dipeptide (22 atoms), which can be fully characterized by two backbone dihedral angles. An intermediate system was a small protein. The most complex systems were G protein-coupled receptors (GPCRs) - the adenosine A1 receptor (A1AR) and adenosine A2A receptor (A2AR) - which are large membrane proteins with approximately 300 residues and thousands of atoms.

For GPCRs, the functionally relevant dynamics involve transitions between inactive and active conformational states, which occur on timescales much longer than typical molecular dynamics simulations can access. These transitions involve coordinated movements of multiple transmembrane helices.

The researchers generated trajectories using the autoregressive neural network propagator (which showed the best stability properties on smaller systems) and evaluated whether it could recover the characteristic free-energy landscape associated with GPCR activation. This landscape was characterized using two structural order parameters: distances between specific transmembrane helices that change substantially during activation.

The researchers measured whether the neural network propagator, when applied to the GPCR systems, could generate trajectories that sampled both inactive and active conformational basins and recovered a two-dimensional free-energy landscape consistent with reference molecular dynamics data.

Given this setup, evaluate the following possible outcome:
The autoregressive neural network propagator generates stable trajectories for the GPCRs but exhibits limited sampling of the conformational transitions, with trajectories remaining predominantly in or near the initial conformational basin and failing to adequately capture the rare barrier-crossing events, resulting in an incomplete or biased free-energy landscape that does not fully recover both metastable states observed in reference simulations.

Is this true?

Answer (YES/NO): NO